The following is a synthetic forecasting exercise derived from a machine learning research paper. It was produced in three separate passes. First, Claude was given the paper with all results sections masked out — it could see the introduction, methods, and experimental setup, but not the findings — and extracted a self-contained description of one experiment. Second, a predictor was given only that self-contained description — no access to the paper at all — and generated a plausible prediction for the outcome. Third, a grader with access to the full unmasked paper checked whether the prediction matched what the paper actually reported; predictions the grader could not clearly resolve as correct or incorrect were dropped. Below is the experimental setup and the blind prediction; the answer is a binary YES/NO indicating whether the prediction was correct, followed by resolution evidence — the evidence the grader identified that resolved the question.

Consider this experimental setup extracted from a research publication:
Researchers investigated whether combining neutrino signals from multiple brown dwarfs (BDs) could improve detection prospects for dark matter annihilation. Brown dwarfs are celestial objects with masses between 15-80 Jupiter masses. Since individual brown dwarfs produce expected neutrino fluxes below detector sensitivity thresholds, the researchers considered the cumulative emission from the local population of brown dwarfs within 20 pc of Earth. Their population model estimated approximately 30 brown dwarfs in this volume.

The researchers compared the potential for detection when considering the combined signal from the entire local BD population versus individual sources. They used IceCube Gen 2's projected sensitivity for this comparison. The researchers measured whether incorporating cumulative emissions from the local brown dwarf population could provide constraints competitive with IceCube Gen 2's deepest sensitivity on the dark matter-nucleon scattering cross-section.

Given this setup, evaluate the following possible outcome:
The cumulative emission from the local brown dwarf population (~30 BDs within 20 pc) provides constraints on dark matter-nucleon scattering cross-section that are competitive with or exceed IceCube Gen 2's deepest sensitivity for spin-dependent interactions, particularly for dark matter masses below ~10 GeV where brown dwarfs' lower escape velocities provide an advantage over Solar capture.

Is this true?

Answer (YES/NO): NO